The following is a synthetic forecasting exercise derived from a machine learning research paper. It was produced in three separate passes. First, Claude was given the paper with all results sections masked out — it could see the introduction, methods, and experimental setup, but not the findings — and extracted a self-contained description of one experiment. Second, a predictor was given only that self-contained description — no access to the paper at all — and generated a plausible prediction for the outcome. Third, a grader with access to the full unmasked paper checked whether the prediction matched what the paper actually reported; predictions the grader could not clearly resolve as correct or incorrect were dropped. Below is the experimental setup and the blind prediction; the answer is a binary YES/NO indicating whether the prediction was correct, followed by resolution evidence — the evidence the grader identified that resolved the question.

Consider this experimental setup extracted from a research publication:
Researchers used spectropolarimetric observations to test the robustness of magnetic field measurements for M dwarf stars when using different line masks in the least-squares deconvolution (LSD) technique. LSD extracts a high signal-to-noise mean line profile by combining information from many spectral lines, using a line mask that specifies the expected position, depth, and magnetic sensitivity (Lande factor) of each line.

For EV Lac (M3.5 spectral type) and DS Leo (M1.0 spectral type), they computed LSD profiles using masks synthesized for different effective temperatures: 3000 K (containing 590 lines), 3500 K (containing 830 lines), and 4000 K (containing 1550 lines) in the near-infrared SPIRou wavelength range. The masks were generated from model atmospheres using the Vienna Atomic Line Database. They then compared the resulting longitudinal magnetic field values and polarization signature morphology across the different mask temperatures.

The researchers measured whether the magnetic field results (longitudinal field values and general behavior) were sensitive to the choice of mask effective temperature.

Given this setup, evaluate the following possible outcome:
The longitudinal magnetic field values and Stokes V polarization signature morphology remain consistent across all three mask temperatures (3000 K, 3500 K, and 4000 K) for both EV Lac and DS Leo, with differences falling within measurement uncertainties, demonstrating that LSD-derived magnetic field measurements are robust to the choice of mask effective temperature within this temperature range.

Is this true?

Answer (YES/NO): NO